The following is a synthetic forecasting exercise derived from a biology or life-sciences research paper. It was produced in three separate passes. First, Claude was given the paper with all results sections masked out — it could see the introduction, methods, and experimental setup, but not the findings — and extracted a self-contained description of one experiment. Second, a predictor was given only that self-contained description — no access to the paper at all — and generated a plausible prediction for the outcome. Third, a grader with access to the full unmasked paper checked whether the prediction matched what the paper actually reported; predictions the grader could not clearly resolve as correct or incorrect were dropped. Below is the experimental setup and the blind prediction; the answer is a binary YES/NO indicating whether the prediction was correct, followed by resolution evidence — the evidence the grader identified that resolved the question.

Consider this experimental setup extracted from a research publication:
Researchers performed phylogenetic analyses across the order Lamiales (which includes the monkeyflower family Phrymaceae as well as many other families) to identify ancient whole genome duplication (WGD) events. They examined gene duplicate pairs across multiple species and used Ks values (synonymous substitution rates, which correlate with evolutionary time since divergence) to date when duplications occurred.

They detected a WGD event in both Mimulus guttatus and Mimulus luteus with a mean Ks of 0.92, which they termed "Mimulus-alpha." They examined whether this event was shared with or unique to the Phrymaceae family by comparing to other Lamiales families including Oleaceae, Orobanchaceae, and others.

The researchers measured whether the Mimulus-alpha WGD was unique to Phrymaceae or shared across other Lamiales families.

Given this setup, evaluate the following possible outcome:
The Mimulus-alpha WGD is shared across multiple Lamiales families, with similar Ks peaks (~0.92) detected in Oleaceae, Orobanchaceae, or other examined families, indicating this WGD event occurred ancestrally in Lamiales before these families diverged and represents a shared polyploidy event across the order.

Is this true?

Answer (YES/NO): YES